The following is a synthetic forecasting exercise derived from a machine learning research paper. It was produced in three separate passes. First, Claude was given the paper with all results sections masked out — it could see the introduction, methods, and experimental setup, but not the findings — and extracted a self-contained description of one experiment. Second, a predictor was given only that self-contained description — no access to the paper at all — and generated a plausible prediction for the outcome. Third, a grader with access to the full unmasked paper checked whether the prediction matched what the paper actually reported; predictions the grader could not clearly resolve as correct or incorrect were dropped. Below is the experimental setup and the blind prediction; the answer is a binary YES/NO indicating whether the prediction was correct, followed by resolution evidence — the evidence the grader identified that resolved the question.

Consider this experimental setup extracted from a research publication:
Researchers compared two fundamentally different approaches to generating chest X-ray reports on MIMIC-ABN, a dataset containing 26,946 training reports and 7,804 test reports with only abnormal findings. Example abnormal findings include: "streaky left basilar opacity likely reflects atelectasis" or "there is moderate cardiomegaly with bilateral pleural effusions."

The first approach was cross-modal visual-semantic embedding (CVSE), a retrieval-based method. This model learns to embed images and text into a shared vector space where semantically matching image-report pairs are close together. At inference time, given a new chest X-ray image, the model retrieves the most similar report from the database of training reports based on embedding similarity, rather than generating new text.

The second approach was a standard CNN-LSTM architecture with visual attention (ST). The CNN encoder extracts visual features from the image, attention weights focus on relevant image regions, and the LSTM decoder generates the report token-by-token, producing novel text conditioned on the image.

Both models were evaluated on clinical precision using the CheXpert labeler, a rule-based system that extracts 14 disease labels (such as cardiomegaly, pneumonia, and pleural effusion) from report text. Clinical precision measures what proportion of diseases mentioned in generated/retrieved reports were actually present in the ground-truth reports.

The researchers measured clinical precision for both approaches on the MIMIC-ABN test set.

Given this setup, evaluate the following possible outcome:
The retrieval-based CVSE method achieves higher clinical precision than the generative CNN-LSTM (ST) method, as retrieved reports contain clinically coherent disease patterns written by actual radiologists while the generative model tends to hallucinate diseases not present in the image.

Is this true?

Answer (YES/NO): YES